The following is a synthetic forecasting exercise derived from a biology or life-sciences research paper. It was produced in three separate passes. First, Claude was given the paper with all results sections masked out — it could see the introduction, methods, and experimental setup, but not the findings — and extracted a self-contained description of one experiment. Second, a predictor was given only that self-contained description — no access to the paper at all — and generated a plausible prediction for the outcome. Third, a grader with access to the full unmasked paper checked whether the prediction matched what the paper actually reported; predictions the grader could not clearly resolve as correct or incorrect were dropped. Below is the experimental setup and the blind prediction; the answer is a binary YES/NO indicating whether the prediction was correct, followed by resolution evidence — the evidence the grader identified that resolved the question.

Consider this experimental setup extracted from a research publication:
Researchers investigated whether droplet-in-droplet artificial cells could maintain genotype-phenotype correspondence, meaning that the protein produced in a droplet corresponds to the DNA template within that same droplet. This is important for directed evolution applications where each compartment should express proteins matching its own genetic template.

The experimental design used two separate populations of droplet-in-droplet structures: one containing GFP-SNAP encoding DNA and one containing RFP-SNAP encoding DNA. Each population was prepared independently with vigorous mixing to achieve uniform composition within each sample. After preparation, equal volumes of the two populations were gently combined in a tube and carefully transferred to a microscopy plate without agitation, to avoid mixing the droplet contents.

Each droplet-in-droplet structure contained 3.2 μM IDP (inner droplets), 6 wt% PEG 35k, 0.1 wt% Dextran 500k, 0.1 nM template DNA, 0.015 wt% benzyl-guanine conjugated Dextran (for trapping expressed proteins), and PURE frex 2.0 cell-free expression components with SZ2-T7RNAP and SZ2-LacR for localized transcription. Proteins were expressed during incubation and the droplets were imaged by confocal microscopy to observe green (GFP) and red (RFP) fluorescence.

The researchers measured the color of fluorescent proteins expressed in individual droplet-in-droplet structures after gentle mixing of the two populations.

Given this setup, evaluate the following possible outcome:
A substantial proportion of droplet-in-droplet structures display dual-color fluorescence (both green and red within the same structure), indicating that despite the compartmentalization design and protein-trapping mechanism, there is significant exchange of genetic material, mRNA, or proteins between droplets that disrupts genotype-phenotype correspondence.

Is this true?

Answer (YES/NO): NO